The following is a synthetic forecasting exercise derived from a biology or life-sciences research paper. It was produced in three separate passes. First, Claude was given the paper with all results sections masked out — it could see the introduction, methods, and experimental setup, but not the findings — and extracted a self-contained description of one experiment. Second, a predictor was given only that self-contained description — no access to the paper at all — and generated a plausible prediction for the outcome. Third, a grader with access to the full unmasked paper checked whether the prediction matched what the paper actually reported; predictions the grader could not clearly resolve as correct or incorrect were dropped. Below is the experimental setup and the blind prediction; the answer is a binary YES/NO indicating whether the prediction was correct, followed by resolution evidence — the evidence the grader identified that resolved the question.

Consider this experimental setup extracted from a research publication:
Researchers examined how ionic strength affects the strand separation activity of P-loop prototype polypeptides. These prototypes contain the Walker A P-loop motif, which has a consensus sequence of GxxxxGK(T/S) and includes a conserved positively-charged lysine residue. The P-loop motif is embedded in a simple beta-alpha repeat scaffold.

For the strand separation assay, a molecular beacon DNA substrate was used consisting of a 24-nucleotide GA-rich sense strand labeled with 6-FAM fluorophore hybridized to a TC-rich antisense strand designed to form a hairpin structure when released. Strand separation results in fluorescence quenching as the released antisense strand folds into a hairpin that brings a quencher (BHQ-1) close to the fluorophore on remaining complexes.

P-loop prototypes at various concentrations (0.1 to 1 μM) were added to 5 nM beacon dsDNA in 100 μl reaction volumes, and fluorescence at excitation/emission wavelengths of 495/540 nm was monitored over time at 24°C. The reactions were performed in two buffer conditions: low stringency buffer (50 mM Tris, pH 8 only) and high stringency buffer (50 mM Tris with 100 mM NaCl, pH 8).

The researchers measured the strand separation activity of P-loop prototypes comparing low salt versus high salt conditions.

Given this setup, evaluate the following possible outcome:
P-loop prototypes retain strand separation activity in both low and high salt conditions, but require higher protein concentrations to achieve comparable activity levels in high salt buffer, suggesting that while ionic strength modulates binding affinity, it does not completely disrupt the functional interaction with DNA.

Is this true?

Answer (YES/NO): NO